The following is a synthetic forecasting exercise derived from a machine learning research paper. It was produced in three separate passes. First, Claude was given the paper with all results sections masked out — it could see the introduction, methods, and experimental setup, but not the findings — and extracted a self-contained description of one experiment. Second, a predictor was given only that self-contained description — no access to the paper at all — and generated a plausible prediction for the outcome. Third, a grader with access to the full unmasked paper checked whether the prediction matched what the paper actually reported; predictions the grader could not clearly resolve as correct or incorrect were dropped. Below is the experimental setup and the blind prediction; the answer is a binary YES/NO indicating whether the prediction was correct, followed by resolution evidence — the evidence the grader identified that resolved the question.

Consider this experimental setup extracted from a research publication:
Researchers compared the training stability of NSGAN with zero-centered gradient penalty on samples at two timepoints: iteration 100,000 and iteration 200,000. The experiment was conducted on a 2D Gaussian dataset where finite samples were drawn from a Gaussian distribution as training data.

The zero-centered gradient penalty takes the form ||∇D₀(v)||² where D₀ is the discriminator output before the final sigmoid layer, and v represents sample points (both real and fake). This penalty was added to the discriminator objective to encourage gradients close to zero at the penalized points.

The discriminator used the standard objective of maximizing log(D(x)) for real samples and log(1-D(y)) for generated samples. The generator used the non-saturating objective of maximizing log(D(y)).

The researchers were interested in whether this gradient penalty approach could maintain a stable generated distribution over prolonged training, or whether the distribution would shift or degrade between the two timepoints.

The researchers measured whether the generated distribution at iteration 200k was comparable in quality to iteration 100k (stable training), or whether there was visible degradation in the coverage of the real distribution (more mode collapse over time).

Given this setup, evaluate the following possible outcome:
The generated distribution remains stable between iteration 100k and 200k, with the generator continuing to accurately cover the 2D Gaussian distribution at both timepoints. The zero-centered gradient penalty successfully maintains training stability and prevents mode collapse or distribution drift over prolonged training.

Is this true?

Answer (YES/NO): NO